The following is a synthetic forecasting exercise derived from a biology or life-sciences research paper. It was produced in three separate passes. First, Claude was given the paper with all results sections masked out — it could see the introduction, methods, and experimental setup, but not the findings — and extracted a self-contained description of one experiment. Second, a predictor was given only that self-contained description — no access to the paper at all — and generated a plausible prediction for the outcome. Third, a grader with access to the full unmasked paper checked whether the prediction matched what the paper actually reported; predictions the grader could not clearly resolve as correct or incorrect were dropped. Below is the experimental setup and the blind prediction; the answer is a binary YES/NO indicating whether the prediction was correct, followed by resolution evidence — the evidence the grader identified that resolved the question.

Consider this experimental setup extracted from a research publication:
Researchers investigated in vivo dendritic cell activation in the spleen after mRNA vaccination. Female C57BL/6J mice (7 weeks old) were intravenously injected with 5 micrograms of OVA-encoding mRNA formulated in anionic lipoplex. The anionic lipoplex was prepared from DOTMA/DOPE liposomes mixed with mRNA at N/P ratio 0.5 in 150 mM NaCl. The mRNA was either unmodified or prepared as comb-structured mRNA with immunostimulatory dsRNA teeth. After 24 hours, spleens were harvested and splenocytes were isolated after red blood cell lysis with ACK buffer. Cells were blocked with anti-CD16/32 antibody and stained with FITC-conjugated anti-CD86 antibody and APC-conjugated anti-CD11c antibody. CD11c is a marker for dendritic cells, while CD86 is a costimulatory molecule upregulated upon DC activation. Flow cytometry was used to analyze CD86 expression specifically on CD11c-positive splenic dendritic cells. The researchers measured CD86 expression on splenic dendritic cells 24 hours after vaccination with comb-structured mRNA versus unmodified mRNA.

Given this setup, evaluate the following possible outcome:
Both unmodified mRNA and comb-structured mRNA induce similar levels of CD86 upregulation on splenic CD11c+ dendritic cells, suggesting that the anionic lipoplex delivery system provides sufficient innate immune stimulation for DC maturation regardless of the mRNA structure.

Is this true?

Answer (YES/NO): NO